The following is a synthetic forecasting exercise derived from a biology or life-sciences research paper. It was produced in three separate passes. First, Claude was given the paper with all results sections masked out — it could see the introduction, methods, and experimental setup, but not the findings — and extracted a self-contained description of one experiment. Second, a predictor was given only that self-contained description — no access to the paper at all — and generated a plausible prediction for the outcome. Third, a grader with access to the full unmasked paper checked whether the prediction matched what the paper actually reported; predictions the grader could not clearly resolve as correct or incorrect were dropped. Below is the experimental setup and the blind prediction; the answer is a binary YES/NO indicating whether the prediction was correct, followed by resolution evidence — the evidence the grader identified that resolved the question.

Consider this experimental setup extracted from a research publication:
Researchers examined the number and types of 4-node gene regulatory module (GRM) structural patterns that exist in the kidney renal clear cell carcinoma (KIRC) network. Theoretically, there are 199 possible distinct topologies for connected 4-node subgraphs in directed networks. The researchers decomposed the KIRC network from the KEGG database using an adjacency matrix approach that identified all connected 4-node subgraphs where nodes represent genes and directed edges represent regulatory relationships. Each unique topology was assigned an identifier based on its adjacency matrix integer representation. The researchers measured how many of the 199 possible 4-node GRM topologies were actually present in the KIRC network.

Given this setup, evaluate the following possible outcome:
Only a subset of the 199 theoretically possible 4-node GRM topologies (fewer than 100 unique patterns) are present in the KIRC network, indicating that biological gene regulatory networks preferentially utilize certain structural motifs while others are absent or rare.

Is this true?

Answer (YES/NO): YES